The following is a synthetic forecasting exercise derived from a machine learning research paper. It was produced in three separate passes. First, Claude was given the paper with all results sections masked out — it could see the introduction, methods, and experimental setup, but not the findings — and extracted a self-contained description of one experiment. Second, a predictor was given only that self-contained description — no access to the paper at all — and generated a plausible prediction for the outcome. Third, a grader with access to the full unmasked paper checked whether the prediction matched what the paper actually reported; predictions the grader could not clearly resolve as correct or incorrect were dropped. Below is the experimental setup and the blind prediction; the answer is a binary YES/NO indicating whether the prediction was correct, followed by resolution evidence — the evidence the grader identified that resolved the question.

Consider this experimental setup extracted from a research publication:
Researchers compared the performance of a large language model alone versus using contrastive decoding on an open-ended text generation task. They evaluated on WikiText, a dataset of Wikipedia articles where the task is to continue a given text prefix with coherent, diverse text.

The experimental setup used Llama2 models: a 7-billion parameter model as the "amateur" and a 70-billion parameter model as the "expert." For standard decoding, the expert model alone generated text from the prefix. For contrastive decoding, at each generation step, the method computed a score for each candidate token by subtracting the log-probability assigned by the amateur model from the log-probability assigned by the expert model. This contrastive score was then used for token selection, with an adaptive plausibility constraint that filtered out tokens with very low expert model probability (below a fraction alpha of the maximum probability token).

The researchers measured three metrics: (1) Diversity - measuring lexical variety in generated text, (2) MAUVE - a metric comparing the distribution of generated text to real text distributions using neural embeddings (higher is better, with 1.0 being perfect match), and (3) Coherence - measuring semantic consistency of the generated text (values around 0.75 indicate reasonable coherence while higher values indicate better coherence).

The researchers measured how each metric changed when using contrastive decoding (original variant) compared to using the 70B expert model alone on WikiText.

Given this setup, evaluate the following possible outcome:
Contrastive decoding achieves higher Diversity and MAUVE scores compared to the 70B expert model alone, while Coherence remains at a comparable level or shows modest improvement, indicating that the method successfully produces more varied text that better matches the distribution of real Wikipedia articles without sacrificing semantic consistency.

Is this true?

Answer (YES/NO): NO